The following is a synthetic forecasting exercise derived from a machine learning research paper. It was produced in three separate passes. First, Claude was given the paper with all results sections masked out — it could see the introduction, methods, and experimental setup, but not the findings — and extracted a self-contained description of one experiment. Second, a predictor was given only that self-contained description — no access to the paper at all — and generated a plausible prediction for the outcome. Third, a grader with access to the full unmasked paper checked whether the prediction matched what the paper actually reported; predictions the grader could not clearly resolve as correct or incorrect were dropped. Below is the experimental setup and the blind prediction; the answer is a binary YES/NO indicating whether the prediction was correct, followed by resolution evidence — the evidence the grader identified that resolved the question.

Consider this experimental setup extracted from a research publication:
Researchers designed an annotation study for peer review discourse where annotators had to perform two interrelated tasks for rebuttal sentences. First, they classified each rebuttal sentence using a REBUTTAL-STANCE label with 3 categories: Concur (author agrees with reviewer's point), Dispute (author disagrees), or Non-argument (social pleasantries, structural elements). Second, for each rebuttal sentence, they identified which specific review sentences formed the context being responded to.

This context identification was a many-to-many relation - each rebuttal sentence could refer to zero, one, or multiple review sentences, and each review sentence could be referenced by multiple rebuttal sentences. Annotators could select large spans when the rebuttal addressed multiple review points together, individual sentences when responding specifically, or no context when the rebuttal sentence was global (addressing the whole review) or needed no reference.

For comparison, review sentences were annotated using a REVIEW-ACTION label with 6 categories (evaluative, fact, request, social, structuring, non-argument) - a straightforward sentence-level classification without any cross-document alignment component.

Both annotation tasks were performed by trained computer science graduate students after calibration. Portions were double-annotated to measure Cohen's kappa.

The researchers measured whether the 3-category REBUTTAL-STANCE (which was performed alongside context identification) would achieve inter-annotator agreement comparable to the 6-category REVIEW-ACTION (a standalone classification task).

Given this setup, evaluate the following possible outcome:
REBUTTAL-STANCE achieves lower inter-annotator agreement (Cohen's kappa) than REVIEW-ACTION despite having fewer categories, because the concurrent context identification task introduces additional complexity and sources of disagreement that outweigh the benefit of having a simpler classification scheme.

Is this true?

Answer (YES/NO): YES